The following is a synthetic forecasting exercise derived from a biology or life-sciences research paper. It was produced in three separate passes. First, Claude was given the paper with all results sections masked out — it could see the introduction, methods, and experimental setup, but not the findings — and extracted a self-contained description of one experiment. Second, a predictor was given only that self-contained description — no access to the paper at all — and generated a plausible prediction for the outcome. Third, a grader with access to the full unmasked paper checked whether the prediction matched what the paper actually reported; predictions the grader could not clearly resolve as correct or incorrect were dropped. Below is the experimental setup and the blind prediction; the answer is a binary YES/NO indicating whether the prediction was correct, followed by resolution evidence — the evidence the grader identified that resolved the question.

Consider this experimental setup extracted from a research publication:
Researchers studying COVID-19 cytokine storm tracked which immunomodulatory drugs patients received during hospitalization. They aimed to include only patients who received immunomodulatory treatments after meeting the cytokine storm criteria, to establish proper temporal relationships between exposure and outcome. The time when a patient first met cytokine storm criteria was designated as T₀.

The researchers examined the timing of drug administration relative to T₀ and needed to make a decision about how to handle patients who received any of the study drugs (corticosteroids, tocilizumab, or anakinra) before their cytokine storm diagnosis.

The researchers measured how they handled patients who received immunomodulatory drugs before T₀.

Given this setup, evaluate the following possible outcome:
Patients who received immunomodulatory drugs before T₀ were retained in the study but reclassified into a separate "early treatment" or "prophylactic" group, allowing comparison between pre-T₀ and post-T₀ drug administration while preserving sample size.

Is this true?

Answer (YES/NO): NO